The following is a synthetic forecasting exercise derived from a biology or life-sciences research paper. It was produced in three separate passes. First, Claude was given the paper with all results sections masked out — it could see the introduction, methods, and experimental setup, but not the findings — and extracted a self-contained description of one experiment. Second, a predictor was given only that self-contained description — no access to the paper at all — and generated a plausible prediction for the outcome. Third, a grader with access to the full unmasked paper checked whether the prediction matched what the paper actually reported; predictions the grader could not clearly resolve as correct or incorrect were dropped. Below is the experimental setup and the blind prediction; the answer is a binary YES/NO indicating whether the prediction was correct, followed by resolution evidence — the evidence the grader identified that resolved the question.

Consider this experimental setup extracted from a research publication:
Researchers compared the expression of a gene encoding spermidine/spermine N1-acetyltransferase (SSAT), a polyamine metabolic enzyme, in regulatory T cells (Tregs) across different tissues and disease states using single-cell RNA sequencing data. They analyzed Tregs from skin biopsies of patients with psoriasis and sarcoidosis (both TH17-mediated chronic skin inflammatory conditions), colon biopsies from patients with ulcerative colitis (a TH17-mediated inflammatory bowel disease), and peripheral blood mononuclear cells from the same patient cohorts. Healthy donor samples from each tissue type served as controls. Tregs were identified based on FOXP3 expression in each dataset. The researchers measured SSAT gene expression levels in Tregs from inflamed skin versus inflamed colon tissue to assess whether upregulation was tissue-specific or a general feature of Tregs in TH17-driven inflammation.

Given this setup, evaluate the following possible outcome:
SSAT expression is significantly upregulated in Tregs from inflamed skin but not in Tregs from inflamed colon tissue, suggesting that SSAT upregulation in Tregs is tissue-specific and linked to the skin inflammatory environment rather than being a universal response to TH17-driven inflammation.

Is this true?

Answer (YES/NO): YES